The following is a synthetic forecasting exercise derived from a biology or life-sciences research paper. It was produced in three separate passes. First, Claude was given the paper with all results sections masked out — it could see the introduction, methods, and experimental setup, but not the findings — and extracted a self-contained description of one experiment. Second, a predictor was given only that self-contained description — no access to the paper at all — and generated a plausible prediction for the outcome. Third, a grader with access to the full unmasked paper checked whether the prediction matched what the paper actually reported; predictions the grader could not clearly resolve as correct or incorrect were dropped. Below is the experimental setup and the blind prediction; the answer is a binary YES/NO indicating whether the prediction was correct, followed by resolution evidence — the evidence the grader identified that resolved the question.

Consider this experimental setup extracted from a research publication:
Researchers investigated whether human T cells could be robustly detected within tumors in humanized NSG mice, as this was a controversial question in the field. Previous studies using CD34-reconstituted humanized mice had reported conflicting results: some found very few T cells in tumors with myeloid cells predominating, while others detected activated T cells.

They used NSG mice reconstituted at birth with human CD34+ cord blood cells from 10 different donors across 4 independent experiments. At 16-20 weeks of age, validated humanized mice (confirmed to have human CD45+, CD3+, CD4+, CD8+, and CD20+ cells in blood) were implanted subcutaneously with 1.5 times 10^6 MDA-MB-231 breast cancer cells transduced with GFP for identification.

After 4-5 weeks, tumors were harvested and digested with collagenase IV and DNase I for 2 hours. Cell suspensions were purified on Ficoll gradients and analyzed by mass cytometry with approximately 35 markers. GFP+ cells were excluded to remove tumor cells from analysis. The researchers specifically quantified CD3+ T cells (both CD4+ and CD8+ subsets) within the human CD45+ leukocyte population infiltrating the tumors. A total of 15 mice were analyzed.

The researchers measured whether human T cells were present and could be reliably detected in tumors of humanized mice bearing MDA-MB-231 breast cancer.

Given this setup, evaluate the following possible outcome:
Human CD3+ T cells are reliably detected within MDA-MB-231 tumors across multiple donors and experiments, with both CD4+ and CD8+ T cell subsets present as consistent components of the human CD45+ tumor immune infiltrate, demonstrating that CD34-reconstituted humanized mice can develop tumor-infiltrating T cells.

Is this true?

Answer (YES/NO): YES